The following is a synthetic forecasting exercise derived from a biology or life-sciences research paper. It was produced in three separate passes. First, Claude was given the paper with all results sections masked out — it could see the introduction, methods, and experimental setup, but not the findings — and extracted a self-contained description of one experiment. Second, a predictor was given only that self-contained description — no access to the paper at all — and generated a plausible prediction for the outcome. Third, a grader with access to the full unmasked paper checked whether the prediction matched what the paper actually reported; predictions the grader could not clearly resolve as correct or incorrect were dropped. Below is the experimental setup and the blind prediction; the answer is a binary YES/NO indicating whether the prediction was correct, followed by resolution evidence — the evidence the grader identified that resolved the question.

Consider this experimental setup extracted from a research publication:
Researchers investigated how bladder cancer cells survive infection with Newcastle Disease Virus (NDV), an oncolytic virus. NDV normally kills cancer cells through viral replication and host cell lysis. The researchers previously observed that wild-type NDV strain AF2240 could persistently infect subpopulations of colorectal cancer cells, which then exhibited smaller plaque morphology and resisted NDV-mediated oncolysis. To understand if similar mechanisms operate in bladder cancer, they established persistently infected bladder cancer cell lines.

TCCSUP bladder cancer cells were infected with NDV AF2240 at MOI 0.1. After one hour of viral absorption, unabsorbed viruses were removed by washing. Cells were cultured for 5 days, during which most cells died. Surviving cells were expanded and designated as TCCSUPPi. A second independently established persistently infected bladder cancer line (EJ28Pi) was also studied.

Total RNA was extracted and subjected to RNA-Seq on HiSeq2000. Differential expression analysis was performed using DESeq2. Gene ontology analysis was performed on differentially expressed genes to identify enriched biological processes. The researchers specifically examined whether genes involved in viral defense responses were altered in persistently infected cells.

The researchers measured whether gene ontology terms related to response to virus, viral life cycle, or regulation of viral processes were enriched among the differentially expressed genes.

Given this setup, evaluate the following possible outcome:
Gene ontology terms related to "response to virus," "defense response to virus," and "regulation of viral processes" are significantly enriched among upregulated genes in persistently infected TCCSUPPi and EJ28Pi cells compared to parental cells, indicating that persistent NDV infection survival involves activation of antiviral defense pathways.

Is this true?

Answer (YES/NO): NO